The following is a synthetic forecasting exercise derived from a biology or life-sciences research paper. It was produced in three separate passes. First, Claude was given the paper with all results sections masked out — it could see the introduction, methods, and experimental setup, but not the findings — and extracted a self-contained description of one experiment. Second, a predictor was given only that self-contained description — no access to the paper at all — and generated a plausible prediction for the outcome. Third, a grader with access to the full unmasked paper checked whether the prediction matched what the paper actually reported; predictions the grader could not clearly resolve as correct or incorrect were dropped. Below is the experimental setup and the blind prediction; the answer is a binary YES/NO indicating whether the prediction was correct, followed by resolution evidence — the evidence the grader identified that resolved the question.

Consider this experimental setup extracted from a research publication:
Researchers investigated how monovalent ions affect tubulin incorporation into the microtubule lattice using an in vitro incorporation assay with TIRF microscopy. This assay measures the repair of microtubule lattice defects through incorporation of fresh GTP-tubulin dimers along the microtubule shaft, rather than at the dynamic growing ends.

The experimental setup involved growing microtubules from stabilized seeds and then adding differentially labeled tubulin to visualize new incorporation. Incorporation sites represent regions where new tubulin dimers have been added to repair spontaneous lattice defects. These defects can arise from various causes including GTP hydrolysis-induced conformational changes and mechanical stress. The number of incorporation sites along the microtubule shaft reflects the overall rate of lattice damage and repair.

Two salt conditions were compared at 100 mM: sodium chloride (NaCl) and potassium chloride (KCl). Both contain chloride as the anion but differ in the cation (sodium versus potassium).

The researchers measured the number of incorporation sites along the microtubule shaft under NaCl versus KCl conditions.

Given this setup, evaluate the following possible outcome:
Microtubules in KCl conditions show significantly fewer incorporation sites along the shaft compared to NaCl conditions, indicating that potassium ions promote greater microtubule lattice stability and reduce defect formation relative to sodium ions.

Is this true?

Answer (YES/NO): YES